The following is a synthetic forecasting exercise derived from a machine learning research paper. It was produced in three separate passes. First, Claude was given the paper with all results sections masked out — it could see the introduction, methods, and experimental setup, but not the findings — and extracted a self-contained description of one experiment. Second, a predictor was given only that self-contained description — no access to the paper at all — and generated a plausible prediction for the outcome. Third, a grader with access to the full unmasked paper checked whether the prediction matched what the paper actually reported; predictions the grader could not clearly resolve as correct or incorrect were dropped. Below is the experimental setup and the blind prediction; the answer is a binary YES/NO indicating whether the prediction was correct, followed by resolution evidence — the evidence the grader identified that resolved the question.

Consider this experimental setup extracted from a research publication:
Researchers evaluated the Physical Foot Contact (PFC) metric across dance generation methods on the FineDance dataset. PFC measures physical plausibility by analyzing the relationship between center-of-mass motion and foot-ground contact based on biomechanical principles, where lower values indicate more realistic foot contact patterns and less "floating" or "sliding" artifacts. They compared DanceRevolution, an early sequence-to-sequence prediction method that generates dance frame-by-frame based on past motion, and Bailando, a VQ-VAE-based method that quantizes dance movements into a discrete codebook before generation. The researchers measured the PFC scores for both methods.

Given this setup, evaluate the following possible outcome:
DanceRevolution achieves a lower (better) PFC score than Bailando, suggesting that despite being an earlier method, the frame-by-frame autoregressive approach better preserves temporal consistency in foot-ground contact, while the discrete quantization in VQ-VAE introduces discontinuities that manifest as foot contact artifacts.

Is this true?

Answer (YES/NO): NO